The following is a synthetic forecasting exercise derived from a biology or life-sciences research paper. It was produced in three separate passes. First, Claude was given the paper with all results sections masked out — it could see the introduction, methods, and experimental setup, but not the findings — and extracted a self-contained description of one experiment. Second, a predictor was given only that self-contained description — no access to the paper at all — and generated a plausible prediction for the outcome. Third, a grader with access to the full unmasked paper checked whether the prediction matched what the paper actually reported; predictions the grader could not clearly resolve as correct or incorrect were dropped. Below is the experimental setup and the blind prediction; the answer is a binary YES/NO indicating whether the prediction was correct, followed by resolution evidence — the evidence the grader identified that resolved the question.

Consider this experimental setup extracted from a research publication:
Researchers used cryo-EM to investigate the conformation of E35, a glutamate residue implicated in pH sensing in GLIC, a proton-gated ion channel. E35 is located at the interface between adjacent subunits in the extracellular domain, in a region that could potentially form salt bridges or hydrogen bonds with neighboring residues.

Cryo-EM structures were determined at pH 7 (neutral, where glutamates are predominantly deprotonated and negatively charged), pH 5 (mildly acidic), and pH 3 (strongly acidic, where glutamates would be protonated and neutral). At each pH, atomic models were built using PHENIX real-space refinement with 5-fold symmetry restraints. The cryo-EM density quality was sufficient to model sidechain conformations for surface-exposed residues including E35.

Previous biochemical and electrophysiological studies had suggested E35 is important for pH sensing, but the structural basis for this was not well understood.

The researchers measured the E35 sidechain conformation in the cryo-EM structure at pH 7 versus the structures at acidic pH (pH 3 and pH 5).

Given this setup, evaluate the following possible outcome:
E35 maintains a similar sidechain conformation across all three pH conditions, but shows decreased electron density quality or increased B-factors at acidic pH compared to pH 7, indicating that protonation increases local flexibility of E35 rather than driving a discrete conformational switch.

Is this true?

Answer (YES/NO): NO